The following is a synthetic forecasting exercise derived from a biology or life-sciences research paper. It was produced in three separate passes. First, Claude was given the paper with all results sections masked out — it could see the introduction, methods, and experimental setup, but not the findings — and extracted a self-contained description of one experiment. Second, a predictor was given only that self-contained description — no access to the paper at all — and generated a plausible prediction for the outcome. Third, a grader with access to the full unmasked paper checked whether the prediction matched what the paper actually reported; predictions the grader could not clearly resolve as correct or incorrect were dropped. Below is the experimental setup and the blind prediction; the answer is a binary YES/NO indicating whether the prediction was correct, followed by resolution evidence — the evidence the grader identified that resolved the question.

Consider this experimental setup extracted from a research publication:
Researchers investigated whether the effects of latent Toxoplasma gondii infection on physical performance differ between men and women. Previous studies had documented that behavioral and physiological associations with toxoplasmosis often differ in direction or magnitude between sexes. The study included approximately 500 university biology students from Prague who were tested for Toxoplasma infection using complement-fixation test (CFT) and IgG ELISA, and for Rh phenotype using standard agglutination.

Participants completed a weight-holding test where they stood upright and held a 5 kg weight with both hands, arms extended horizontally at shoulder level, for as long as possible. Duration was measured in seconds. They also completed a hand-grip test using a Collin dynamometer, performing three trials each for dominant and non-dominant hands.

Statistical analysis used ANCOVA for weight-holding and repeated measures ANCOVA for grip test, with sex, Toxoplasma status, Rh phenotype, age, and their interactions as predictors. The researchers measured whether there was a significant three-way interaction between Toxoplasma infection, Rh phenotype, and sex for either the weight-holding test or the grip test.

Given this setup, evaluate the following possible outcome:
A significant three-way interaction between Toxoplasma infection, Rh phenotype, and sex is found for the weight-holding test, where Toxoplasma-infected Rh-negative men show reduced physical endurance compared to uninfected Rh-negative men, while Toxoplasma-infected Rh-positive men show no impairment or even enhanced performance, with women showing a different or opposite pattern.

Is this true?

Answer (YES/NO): NO